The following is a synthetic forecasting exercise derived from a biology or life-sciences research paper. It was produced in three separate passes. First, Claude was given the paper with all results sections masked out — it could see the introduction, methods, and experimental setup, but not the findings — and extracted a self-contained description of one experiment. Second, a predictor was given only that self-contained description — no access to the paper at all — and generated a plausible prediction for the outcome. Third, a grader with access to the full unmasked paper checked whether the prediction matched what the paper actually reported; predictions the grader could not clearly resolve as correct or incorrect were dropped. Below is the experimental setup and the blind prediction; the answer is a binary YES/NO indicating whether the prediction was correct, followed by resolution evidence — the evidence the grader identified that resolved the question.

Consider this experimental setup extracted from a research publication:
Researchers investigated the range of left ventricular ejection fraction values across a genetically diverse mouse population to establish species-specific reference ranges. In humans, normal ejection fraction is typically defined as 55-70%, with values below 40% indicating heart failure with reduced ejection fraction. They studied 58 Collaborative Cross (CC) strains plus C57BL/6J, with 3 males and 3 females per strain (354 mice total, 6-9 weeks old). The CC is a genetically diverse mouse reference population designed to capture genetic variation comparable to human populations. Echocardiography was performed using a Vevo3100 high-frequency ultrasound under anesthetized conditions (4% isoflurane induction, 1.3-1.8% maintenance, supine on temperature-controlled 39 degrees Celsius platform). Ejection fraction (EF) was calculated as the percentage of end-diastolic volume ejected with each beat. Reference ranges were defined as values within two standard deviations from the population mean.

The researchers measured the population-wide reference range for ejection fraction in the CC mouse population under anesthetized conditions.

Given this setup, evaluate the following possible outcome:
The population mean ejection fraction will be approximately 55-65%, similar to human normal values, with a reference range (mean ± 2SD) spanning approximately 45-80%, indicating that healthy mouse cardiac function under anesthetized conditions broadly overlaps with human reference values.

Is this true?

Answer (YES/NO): NO